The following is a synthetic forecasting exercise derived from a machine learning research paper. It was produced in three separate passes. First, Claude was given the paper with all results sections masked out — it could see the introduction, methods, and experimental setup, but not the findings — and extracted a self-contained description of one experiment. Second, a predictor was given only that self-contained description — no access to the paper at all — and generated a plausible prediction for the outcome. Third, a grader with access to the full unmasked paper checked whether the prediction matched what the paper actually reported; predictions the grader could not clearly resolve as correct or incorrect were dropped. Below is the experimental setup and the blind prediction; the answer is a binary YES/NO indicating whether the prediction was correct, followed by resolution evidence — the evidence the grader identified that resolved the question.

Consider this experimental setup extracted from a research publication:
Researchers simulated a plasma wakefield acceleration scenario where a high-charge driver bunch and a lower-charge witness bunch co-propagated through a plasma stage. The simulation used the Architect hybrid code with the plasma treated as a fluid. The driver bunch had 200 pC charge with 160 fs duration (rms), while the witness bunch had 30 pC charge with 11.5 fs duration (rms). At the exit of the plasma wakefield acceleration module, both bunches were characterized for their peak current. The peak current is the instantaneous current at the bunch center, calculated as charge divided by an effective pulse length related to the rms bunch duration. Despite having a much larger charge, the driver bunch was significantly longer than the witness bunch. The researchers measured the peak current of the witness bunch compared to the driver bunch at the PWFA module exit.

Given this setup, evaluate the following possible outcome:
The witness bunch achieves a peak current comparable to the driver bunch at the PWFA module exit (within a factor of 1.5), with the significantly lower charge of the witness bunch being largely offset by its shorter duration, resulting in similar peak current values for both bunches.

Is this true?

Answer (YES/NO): NO